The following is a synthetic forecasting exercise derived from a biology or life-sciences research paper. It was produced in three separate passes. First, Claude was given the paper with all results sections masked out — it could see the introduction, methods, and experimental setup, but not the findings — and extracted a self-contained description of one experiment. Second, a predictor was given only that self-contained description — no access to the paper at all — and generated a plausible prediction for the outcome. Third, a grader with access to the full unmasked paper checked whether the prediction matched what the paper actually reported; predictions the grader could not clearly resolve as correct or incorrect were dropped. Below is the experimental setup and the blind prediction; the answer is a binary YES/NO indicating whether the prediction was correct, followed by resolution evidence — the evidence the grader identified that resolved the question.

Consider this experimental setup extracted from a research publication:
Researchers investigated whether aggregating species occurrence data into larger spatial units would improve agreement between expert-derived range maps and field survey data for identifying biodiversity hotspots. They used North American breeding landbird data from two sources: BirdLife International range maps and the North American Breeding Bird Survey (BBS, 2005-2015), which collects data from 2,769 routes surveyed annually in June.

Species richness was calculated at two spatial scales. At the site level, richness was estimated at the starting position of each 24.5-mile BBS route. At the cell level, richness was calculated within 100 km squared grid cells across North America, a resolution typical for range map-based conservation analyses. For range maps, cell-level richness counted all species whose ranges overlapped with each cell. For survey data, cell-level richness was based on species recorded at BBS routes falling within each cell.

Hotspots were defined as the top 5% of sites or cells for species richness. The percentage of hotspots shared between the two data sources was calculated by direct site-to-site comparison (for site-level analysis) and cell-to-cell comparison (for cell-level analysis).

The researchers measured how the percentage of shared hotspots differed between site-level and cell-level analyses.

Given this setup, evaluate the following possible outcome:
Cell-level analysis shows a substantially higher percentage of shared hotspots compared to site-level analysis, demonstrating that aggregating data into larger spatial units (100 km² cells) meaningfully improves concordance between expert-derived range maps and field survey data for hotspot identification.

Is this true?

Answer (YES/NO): YES